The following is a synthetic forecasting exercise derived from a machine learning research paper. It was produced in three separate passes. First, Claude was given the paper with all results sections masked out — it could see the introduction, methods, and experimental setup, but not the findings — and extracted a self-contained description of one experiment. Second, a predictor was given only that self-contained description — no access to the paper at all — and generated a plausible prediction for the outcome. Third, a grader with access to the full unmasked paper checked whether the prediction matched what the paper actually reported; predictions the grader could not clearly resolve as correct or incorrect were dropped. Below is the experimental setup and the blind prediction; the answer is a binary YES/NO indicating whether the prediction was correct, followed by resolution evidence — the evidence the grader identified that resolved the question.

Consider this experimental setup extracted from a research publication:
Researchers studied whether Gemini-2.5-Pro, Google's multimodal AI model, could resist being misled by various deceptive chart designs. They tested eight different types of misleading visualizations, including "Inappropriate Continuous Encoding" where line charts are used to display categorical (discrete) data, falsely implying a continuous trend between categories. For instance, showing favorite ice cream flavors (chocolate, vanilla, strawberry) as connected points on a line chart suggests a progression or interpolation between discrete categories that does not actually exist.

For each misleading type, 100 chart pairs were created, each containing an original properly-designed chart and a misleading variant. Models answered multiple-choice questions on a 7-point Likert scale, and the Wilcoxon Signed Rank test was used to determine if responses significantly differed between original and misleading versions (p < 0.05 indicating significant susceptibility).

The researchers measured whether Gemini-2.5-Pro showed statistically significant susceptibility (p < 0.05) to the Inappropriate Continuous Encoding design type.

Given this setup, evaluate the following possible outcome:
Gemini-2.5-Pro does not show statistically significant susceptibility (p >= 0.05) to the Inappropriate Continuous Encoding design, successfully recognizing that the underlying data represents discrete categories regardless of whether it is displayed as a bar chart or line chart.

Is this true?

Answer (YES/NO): YES